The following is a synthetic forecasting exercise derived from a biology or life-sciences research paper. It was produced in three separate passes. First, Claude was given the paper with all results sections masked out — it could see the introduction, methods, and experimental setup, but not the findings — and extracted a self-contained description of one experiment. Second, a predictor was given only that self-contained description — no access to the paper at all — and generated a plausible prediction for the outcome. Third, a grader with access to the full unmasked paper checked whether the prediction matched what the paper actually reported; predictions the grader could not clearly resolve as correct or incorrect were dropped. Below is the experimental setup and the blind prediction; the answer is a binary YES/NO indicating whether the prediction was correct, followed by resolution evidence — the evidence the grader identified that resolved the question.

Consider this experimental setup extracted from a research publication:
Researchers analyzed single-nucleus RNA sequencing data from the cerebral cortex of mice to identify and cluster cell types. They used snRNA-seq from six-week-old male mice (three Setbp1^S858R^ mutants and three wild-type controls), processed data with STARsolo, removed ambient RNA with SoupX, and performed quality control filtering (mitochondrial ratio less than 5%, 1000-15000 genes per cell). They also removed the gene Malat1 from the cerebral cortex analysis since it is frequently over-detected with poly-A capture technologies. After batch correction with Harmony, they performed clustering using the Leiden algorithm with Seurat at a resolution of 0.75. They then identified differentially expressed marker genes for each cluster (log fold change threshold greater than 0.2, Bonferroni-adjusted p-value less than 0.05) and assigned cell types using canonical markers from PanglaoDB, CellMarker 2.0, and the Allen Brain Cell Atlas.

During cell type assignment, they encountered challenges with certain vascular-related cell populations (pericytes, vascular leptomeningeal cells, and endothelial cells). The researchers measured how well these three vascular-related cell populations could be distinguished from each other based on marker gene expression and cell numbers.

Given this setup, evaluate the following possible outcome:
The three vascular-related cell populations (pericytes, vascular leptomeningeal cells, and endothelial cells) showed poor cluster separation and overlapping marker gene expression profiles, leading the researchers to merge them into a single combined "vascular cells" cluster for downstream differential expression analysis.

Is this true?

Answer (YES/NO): NO